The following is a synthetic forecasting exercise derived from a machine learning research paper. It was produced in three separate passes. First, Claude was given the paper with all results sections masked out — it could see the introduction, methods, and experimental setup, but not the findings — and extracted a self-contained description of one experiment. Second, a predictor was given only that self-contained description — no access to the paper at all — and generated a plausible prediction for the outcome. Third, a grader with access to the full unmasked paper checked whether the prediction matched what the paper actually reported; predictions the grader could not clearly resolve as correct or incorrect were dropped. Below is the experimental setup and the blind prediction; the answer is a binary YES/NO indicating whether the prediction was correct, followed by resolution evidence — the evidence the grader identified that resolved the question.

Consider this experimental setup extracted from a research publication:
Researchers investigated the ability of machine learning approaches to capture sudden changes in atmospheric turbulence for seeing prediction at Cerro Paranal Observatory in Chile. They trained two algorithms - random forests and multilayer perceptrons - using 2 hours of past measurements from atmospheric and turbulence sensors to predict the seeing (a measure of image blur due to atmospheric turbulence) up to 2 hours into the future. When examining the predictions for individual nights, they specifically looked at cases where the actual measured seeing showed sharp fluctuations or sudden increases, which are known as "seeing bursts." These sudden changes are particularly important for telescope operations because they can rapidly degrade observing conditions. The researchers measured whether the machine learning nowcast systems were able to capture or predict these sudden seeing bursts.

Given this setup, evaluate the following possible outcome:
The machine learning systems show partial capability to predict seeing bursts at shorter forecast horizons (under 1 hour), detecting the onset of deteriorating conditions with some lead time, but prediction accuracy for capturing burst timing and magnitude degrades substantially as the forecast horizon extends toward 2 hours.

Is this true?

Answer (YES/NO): NO